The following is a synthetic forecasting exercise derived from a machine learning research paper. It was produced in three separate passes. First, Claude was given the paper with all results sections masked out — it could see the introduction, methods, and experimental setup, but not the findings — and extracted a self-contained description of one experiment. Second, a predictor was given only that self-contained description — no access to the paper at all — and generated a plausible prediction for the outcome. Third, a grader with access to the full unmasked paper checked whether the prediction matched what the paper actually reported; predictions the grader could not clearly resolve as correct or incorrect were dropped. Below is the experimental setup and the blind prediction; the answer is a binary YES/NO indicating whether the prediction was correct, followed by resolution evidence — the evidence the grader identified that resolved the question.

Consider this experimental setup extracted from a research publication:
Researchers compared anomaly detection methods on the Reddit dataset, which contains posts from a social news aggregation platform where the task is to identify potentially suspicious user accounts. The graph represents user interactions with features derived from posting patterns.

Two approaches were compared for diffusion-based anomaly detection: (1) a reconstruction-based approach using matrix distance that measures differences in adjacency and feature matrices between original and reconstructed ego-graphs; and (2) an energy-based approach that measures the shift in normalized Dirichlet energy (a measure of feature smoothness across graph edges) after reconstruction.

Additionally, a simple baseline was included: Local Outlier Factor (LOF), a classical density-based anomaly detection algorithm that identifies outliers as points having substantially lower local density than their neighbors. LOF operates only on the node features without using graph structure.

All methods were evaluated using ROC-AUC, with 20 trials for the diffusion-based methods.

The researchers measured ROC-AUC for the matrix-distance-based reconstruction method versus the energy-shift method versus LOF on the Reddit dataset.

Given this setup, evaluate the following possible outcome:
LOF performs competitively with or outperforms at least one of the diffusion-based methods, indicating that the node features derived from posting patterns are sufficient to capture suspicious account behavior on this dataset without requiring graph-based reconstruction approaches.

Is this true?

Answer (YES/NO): YES